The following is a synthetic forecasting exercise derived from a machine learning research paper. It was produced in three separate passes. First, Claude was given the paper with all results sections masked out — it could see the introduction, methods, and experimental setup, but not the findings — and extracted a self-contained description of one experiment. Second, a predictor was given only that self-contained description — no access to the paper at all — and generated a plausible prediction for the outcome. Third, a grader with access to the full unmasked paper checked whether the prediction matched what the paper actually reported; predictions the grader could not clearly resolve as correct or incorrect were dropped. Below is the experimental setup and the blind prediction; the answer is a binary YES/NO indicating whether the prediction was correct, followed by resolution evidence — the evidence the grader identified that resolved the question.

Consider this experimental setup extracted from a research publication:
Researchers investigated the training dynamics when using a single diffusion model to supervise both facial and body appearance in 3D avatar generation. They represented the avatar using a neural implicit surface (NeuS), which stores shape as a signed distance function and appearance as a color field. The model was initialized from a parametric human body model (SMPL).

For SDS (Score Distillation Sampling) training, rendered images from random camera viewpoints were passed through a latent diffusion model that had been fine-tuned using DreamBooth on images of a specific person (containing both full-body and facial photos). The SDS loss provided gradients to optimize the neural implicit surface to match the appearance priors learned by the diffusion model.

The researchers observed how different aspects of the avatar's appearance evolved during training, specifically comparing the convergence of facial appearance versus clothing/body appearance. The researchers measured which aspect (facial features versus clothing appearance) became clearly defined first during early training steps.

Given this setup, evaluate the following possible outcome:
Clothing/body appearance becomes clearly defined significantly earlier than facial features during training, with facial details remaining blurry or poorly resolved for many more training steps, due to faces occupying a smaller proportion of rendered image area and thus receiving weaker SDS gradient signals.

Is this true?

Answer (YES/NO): YES